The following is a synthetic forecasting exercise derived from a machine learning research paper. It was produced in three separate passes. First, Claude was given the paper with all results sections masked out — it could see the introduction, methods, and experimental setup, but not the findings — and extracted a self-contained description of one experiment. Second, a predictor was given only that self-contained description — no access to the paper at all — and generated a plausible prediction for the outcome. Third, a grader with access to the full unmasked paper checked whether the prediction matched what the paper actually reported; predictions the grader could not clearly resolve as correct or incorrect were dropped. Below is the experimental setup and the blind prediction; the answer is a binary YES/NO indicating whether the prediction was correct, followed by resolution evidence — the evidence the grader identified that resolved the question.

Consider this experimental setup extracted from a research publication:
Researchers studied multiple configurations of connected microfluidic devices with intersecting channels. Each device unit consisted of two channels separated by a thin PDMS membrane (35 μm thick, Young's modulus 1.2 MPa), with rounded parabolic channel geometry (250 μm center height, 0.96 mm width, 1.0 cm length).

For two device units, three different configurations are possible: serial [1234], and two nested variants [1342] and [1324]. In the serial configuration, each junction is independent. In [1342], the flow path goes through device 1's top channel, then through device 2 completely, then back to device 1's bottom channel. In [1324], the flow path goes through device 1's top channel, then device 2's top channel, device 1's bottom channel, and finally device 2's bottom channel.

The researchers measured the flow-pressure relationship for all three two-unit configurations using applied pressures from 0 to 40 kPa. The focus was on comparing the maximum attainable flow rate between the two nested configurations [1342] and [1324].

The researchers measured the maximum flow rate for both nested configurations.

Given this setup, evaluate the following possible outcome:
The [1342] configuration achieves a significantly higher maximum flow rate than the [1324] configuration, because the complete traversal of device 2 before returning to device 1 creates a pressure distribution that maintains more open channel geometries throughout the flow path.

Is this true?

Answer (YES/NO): NO